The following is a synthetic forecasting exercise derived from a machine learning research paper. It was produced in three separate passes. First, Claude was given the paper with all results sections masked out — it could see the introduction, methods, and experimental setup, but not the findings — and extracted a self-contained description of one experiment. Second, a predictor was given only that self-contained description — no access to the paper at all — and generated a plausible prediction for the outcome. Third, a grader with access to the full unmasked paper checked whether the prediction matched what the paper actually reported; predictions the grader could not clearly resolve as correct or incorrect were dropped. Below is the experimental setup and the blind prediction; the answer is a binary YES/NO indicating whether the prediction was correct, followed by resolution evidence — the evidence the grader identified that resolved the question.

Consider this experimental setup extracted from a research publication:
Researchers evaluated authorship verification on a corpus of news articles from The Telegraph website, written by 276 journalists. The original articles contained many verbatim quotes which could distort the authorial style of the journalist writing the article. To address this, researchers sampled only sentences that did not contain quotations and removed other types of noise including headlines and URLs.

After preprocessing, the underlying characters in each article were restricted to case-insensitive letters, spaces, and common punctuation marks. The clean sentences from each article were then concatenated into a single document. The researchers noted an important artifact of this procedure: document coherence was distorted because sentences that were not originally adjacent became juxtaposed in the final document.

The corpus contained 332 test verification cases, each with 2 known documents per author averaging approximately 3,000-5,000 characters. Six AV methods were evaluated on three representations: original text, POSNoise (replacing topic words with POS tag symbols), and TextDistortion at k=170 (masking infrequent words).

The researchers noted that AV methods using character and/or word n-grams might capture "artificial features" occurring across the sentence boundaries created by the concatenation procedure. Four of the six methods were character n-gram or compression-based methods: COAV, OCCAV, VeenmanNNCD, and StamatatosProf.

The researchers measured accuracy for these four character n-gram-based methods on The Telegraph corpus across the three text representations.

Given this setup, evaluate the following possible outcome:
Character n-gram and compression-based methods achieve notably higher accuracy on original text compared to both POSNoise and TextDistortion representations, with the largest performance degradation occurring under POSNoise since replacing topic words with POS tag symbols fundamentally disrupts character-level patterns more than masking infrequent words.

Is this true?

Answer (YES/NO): NO